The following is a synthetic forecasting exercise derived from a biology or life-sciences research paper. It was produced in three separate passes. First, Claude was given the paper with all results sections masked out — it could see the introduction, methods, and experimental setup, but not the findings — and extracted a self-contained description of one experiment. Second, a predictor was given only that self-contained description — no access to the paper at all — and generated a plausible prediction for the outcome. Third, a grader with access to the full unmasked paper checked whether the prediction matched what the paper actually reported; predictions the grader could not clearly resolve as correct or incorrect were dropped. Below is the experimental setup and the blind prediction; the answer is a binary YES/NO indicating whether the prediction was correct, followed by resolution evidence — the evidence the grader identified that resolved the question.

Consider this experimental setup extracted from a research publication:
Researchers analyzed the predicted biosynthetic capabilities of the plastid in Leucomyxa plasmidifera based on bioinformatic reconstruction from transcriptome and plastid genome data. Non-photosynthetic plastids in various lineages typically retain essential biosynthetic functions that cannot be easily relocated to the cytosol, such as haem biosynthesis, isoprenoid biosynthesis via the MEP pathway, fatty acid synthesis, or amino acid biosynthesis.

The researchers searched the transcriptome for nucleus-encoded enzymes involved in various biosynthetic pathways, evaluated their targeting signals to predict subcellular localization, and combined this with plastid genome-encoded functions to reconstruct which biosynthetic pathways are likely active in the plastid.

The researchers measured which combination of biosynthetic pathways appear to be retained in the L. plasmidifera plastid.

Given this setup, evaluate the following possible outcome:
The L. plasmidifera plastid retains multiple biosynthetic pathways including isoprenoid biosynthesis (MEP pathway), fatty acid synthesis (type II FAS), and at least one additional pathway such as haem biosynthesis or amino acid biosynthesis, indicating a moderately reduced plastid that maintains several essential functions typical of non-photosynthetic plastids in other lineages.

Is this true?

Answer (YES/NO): NO